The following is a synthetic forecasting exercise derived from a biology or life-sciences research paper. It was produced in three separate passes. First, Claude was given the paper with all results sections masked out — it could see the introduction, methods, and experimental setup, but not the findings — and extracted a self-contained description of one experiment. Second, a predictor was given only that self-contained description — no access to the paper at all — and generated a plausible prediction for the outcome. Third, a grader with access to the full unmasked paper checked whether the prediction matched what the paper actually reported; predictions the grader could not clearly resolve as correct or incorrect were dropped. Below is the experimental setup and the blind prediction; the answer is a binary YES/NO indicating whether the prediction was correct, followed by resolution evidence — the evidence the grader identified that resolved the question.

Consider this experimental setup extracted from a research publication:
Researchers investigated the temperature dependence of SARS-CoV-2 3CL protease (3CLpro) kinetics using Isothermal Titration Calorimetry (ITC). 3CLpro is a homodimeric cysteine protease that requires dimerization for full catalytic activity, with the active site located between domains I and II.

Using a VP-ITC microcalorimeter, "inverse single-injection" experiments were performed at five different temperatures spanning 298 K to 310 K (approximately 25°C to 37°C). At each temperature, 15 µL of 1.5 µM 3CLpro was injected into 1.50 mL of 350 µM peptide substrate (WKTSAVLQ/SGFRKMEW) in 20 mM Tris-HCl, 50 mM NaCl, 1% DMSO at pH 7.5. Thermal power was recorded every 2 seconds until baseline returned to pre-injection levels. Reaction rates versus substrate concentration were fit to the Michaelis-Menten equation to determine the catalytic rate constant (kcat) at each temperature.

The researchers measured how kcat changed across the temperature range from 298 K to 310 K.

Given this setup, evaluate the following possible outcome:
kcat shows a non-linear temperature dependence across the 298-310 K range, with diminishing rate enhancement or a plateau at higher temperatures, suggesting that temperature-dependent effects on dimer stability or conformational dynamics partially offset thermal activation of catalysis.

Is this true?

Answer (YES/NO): NO